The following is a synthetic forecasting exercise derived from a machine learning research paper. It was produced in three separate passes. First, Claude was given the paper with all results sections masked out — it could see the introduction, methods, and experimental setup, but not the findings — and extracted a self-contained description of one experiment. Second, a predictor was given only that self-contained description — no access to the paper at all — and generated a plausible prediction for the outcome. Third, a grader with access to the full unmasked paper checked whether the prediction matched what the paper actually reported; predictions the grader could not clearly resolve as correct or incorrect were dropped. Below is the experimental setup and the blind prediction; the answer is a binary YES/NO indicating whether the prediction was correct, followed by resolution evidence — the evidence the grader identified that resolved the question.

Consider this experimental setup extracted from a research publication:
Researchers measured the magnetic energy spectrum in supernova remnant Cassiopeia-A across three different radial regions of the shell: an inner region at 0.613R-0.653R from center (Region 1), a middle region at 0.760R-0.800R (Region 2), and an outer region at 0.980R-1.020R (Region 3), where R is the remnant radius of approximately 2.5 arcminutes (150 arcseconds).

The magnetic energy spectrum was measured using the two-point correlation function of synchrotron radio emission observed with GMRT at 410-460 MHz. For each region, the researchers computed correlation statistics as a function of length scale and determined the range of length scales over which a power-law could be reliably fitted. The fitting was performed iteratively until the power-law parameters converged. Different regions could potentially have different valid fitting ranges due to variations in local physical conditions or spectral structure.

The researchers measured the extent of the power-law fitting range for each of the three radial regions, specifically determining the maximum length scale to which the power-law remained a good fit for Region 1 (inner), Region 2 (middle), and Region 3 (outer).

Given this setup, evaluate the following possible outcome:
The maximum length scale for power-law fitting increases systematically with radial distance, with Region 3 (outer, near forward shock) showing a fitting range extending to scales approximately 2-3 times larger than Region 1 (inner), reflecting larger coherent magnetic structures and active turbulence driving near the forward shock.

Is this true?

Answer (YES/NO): NO